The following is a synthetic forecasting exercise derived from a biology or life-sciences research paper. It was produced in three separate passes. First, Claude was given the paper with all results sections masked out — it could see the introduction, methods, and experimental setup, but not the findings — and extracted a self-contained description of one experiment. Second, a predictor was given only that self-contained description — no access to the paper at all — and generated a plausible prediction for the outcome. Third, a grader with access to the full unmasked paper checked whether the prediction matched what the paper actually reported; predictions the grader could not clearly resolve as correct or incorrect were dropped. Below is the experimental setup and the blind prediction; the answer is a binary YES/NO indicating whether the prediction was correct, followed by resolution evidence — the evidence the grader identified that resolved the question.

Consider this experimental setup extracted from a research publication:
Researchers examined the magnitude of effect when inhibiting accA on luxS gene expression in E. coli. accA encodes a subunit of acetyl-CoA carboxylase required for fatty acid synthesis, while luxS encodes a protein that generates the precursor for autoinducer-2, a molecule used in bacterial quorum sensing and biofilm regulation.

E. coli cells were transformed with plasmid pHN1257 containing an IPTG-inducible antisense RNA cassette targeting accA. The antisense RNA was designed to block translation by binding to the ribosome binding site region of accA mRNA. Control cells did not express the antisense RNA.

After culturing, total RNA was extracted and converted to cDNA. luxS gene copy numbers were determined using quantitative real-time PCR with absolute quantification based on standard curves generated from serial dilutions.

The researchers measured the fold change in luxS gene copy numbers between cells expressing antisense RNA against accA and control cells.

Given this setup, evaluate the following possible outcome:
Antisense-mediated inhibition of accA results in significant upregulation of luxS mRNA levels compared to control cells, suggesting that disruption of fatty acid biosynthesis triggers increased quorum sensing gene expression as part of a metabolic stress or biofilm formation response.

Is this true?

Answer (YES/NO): NO